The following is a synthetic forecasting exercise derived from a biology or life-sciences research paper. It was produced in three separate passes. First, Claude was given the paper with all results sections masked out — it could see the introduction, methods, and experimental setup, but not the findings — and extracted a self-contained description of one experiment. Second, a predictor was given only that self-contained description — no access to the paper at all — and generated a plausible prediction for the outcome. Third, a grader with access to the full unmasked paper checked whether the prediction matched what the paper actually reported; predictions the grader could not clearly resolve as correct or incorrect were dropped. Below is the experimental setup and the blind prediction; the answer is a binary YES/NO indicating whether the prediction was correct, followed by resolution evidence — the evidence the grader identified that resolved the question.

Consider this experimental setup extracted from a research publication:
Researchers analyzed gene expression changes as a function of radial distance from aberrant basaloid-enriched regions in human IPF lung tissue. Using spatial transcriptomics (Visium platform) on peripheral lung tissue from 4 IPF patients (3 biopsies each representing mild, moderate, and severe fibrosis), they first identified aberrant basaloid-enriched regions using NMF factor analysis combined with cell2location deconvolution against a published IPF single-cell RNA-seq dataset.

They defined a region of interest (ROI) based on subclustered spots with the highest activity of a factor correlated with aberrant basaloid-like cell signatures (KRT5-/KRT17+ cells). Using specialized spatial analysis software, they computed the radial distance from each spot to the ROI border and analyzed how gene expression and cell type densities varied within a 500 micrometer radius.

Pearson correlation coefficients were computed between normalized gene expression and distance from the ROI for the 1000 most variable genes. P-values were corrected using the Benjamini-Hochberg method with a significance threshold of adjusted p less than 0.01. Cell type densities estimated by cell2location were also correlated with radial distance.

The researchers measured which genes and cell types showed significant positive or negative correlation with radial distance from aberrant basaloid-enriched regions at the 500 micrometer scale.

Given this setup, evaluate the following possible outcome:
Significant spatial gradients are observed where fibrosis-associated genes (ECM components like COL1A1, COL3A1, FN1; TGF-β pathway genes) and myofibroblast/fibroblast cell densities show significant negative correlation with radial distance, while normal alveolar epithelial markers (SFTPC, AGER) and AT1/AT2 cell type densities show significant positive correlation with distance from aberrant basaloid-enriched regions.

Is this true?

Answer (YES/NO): NO